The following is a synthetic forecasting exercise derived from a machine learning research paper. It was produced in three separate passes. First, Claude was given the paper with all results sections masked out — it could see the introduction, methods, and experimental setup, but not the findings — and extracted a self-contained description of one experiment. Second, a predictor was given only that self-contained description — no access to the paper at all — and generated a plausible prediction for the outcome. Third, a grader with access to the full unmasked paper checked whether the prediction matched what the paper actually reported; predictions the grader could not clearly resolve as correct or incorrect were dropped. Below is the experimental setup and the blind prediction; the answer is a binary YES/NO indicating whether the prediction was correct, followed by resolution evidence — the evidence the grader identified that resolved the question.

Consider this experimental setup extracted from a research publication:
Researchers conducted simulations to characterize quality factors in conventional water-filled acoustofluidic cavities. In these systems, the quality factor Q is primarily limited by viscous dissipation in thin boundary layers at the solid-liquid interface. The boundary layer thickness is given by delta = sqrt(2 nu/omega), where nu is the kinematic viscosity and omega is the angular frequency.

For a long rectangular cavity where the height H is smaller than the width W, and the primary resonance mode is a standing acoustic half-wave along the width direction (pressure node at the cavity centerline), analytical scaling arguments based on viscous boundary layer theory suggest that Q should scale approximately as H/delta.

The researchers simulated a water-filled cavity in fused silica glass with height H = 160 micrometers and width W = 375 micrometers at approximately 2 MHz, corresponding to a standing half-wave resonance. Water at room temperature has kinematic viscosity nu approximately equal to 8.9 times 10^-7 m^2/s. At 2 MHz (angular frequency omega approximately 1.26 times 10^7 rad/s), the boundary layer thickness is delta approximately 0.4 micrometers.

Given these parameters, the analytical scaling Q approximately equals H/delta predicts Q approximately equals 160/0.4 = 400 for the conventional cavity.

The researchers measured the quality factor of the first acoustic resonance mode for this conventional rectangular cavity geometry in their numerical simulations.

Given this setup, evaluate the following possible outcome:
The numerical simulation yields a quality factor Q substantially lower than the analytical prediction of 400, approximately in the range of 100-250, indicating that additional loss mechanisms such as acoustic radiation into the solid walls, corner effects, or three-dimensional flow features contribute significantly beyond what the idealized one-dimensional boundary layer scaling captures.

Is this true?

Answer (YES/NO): NO